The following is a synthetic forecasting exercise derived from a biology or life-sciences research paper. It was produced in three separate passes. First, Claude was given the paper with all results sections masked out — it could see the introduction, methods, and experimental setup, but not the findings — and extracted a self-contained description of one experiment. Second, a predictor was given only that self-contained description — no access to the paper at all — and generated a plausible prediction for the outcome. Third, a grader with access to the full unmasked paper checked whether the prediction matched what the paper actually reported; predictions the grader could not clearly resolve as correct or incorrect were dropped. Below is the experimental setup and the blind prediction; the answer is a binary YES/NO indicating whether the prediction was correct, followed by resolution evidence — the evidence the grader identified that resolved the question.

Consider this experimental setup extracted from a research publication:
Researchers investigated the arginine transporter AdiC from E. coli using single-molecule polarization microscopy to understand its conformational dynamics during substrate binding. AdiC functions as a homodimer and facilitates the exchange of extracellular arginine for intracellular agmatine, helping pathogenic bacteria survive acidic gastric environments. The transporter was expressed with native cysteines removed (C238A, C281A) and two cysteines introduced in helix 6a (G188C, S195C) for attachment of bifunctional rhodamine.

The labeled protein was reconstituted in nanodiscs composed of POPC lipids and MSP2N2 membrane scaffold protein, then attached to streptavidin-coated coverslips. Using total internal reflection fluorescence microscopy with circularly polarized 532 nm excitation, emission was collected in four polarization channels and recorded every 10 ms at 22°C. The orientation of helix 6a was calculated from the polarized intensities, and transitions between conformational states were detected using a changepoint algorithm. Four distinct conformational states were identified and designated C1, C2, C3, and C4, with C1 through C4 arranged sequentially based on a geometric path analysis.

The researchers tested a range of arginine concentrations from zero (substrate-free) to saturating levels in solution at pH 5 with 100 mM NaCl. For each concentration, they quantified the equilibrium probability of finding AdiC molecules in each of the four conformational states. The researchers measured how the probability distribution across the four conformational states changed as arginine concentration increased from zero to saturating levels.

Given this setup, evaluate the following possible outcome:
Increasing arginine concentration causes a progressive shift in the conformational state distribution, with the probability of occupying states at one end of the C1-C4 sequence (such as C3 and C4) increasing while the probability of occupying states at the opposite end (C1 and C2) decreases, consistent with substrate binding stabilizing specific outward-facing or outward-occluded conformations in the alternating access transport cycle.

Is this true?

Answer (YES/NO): NO